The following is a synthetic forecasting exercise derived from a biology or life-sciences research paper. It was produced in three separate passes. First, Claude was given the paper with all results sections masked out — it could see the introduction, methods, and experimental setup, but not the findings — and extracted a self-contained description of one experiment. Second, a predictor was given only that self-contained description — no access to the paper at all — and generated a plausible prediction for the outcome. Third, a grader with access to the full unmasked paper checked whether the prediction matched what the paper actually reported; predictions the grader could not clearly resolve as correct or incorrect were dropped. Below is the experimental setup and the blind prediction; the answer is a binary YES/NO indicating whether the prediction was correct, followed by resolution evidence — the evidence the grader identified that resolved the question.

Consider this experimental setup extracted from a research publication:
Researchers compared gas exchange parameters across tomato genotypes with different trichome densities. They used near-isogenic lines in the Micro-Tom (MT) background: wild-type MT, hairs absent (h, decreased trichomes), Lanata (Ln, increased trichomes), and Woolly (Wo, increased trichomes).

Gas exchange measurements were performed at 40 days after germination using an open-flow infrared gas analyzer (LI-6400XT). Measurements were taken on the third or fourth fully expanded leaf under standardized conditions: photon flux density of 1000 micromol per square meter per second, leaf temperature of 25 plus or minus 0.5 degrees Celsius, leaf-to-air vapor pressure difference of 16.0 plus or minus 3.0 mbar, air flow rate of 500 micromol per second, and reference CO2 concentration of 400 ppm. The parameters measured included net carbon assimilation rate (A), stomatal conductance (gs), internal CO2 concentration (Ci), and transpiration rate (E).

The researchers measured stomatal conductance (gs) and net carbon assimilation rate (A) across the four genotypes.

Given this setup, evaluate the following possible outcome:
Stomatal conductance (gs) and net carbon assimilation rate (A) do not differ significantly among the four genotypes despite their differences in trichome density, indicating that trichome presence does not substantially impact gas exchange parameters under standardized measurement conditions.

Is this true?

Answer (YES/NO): NO